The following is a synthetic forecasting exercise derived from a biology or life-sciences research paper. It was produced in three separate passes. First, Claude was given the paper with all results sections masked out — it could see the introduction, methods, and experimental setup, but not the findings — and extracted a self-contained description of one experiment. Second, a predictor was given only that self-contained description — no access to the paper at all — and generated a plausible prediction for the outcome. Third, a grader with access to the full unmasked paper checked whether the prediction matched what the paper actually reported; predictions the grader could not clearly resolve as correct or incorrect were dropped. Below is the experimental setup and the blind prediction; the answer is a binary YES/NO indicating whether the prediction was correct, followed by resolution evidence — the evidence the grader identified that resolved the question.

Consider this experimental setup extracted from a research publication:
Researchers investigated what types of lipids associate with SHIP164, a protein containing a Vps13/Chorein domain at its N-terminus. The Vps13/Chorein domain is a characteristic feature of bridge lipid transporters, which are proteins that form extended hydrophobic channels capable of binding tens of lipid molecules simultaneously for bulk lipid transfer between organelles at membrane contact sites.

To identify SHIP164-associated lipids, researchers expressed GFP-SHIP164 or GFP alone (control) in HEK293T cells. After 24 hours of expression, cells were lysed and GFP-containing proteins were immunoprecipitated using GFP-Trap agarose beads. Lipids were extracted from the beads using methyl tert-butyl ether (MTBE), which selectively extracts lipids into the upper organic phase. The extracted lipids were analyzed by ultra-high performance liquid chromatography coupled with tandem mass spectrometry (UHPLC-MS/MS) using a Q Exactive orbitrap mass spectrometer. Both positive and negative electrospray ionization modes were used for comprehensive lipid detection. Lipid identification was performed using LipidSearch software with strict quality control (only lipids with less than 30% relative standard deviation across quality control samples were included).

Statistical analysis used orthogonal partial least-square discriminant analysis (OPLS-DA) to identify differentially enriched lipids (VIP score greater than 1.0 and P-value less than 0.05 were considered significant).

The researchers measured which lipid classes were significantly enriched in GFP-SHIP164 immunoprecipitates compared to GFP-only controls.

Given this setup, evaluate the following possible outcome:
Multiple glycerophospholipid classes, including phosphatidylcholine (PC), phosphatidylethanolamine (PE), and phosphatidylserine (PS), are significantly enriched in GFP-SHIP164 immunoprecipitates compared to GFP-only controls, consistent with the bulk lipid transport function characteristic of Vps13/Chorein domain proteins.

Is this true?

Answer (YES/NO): YES